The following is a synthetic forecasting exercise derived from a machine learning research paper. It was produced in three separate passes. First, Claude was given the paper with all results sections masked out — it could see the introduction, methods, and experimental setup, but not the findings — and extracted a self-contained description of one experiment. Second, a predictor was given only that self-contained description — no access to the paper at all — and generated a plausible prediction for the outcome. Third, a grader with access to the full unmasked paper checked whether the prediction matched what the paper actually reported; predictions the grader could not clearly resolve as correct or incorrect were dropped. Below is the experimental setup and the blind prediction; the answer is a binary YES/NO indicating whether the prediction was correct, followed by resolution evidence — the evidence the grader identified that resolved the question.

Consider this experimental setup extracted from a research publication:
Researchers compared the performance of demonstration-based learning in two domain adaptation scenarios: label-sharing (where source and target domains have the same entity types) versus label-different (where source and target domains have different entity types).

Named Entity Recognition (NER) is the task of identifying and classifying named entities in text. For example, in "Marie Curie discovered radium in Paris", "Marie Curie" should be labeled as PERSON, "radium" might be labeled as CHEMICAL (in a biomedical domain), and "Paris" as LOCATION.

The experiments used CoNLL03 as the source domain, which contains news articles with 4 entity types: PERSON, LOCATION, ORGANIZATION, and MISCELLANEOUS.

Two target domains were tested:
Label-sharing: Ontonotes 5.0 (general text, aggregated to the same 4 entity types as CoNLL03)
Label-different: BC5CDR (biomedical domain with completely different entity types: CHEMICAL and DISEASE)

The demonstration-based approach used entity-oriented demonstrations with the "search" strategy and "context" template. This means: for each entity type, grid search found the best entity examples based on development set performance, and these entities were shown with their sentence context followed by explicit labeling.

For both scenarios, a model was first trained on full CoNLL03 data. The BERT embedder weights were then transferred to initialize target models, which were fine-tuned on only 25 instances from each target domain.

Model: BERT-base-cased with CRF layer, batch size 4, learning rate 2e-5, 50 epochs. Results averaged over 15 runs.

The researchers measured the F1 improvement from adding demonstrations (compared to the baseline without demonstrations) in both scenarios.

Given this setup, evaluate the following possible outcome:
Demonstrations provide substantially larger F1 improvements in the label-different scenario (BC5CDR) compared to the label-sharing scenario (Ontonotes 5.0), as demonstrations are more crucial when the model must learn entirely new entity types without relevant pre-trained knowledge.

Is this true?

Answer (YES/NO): YES